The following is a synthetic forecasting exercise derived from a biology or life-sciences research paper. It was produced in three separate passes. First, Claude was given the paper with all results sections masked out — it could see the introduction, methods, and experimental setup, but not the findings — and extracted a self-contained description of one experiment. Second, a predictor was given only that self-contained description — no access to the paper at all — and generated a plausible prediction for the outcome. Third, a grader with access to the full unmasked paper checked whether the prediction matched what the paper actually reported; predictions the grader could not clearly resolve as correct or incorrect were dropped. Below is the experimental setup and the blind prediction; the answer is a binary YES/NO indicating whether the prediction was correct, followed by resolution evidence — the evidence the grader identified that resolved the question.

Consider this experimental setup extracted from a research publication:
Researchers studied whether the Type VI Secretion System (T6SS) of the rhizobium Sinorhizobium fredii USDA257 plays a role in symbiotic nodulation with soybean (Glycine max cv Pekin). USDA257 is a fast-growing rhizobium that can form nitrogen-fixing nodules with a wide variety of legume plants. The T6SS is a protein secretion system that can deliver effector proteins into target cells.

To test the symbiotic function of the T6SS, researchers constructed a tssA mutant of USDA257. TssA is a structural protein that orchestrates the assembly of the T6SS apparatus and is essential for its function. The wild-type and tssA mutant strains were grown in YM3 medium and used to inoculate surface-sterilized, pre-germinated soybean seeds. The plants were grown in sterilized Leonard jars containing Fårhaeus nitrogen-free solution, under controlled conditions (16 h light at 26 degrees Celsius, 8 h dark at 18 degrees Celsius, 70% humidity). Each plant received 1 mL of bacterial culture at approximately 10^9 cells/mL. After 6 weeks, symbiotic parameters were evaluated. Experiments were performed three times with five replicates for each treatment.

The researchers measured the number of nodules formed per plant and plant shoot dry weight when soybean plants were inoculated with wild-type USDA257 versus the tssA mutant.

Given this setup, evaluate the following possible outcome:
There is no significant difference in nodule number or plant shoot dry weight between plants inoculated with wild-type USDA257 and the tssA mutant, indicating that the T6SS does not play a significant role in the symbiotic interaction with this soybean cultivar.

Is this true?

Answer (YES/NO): NO